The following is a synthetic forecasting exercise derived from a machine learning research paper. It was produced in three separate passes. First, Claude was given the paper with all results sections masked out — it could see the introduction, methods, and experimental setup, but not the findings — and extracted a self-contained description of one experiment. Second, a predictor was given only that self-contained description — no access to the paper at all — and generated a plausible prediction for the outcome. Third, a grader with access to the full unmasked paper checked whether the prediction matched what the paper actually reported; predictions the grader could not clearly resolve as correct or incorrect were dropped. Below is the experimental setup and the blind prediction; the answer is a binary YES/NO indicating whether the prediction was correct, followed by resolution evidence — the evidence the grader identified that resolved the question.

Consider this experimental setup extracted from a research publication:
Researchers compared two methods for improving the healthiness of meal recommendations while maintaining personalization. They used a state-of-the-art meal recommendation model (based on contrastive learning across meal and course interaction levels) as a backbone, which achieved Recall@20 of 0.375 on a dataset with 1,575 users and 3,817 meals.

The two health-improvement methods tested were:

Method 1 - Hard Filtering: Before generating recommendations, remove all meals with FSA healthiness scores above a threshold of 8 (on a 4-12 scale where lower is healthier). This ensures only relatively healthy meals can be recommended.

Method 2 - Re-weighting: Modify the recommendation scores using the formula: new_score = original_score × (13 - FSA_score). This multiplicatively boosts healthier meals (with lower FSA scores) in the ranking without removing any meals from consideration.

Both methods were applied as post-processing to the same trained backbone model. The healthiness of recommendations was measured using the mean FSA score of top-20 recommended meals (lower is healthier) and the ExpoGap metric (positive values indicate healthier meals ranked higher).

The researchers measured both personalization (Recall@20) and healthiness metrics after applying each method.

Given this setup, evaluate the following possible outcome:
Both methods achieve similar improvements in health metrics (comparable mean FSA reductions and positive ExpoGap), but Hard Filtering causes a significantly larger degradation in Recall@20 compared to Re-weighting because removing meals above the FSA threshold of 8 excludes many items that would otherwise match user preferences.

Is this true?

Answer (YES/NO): NO